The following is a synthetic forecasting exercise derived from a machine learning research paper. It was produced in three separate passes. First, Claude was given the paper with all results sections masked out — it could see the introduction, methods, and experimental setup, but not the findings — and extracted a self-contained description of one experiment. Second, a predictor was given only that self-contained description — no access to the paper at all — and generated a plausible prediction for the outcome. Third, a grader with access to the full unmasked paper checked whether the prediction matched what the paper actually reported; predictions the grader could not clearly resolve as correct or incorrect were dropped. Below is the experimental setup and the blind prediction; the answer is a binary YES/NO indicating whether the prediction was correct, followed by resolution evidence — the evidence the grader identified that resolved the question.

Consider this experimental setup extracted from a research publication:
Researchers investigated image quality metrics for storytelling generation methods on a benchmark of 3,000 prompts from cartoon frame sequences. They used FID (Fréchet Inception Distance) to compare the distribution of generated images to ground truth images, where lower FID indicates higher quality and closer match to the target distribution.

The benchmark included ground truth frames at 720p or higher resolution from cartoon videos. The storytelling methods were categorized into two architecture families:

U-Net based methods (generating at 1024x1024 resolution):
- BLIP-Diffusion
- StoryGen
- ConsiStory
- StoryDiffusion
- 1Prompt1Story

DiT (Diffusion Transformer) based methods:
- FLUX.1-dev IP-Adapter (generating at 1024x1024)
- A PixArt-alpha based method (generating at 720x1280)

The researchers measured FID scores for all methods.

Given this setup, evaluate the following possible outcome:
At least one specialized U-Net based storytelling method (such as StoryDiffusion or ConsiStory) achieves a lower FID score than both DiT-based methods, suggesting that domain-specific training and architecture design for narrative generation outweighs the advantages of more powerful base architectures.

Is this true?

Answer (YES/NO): NO